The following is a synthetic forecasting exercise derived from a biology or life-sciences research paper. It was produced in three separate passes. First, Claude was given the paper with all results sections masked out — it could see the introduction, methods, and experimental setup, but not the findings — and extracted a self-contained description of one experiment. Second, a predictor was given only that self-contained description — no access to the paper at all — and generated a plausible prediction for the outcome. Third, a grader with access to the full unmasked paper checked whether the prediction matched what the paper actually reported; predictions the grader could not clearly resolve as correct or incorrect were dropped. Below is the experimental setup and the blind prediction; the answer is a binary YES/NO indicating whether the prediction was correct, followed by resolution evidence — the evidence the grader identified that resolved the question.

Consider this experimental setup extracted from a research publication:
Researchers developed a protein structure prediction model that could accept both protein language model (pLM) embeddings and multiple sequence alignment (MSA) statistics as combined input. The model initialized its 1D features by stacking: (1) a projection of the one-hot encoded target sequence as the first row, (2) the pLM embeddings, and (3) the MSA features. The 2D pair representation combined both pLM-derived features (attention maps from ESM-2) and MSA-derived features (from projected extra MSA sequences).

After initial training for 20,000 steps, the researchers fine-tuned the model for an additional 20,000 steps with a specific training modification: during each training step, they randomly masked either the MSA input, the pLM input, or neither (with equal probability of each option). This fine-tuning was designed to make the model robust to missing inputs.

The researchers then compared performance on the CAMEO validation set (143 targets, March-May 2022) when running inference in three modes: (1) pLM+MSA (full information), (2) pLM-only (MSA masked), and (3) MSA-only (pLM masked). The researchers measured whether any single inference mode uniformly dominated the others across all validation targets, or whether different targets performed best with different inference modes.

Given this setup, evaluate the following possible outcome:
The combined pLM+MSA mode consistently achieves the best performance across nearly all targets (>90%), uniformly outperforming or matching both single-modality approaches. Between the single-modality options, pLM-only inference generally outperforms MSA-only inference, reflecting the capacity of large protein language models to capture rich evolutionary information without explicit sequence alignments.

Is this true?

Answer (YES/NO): NO